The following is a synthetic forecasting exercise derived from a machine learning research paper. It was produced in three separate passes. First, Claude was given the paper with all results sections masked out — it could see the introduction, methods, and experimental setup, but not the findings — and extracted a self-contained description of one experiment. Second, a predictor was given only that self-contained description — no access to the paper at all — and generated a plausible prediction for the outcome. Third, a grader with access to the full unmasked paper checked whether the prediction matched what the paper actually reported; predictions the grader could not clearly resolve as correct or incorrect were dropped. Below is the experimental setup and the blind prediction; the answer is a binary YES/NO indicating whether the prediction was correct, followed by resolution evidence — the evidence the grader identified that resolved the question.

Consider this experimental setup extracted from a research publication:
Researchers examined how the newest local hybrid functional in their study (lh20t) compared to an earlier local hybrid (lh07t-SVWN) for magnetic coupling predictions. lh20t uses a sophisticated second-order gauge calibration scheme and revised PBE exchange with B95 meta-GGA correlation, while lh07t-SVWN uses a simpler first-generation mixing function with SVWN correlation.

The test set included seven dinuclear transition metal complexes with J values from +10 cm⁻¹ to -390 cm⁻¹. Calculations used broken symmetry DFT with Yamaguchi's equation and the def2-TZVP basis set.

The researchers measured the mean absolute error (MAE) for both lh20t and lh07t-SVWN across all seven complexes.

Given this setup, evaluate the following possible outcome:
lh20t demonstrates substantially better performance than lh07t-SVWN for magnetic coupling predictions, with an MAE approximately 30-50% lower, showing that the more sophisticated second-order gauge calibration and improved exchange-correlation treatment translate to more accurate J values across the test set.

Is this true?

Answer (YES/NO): NO